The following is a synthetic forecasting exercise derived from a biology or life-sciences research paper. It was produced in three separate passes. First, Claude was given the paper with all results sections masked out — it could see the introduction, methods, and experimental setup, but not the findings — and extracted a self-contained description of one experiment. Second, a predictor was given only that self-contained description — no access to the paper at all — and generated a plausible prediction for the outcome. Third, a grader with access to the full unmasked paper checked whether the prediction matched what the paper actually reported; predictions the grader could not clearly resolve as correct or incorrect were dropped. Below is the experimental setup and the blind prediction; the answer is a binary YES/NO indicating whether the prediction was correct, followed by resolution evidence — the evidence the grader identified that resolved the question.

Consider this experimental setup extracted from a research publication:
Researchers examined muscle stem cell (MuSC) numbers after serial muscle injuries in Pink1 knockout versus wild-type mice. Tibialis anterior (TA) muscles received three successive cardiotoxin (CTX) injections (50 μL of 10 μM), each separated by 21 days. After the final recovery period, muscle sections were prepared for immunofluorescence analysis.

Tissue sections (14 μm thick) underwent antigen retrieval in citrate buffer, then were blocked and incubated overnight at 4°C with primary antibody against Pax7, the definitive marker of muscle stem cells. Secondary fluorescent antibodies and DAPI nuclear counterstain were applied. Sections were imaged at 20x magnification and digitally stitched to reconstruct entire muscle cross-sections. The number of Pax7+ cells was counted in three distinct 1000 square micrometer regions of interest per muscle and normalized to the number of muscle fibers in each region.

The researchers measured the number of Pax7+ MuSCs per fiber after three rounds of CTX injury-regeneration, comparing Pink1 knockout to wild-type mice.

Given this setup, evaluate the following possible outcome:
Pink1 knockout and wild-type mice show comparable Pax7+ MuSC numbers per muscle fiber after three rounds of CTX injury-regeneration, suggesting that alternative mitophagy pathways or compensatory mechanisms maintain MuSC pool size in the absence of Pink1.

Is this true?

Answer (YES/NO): NO